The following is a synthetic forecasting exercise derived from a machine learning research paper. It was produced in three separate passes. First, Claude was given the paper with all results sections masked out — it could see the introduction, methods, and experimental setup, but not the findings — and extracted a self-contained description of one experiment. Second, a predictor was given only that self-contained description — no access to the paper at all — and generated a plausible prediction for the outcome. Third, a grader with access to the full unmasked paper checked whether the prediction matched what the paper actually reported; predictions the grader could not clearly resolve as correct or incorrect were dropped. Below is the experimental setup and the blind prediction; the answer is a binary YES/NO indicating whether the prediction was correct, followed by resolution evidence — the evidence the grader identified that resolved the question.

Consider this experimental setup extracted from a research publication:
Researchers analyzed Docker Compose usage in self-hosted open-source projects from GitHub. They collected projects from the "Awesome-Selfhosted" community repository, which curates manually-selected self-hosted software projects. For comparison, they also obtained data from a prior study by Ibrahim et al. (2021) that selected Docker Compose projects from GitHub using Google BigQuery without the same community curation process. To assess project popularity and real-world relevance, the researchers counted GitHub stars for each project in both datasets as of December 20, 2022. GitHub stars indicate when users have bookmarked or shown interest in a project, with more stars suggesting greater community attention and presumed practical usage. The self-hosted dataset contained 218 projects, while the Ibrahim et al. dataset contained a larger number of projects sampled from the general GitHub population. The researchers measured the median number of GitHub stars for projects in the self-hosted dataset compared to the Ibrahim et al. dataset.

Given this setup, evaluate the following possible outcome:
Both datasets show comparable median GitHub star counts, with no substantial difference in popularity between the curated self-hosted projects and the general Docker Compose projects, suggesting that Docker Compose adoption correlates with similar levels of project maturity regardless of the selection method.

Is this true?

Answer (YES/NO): NO